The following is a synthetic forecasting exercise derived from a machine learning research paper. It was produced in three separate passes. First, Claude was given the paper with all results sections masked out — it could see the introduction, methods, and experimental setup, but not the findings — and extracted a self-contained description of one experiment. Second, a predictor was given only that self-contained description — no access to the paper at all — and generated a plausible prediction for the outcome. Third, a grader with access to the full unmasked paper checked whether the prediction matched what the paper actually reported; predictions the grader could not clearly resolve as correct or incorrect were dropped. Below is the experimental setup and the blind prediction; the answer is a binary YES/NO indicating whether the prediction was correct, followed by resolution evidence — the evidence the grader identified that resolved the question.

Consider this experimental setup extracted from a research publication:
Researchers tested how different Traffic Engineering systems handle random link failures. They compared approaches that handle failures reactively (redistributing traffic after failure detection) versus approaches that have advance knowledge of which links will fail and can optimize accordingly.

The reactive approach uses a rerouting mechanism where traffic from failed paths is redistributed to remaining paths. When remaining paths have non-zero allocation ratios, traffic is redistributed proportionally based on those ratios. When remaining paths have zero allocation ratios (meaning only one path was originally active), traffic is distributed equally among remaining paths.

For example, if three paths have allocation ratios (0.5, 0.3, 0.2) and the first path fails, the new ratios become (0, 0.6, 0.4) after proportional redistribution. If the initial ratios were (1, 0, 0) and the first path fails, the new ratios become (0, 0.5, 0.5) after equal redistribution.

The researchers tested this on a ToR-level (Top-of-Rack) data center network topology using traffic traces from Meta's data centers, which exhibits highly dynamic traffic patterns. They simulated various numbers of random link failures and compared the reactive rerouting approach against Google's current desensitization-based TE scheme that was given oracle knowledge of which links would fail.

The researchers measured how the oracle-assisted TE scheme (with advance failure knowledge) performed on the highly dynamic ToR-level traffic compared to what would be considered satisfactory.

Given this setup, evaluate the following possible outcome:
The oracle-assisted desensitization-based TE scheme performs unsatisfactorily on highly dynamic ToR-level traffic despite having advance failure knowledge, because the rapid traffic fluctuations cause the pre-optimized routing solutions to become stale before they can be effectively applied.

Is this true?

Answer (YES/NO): NO